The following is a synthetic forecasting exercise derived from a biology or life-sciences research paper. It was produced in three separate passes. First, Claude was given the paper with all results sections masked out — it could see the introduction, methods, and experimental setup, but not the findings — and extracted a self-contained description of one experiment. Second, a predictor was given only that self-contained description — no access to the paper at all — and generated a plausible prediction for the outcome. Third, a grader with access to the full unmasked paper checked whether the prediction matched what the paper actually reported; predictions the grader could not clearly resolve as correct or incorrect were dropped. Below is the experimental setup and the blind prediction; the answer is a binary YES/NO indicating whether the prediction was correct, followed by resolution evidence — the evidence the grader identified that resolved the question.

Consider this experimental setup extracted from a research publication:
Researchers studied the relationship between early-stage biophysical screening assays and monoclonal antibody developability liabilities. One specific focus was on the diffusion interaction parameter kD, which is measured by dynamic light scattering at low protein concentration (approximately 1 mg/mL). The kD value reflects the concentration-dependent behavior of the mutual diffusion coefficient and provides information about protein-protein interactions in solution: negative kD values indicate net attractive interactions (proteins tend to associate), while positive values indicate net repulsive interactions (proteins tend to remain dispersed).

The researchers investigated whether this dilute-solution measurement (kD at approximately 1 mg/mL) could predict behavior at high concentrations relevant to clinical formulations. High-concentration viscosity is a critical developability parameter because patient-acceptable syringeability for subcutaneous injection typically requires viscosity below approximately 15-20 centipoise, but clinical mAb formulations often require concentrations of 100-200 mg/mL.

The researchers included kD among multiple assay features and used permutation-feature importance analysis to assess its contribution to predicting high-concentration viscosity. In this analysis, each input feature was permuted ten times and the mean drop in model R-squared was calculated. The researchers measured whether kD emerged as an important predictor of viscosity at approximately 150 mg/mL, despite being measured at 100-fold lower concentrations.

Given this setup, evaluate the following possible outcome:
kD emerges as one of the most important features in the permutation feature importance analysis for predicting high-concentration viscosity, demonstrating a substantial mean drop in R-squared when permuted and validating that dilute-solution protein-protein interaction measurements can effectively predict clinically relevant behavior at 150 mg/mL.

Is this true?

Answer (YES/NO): YES